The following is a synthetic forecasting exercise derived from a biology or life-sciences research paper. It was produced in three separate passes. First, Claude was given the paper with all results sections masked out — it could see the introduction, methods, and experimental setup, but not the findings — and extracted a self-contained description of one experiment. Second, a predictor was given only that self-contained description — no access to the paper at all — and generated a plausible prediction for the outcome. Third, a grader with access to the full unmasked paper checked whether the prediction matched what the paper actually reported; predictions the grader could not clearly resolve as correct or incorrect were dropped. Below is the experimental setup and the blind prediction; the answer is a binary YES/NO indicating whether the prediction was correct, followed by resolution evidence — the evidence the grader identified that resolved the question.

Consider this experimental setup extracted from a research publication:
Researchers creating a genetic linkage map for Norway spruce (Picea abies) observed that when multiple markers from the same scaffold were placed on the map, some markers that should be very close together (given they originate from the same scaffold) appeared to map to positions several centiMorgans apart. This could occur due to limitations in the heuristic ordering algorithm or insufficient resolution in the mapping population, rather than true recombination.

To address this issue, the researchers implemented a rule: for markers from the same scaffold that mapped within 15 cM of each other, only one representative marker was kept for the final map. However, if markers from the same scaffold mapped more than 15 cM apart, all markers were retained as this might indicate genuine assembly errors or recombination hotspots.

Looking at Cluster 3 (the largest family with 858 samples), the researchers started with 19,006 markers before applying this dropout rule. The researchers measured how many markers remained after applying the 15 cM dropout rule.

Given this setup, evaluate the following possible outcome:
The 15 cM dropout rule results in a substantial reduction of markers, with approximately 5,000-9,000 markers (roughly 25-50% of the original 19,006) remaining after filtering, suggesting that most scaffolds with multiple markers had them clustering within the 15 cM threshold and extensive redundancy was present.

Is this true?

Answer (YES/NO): NO